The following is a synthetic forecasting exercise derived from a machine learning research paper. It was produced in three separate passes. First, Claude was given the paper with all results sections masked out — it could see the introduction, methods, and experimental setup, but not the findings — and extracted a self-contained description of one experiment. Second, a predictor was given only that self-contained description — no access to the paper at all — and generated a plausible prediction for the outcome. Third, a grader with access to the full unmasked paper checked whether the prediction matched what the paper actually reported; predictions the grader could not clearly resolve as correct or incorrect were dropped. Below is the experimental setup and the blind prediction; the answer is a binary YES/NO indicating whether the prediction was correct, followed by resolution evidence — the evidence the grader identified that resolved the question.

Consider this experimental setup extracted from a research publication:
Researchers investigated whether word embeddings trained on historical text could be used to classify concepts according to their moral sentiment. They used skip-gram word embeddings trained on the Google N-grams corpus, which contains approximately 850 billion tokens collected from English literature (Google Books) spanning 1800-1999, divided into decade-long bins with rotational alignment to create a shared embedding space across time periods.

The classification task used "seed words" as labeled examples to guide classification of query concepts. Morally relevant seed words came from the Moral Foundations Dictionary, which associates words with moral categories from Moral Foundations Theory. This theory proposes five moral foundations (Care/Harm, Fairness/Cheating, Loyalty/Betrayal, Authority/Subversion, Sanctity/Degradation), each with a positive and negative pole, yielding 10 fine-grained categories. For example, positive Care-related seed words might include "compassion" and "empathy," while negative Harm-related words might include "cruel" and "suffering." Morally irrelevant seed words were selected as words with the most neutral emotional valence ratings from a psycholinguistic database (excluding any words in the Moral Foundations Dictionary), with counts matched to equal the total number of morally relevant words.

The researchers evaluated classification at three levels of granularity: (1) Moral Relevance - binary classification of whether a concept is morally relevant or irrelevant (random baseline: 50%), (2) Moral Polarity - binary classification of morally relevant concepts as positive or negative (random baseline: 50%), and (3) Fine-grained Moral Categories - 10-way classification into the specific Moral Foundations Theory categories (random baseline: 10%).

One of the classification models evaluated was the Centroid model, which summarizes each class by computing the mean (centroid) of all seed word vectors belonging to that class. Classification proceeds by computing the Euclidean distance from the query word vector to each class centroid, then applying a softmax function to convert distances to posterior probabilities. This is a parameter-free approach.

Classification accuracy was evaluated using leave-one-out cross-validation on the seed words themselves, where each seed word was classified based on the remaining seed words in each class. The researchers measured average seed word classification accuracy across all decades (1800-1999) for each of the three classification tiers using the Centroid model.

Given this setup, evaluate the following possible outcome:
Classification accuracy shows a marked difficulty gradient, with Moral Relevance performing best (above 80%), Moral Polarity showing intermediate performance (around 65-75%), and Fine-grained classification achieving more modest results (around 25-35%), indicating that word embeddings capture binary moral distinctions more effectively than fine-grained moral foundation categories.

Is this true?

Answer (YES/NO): NO